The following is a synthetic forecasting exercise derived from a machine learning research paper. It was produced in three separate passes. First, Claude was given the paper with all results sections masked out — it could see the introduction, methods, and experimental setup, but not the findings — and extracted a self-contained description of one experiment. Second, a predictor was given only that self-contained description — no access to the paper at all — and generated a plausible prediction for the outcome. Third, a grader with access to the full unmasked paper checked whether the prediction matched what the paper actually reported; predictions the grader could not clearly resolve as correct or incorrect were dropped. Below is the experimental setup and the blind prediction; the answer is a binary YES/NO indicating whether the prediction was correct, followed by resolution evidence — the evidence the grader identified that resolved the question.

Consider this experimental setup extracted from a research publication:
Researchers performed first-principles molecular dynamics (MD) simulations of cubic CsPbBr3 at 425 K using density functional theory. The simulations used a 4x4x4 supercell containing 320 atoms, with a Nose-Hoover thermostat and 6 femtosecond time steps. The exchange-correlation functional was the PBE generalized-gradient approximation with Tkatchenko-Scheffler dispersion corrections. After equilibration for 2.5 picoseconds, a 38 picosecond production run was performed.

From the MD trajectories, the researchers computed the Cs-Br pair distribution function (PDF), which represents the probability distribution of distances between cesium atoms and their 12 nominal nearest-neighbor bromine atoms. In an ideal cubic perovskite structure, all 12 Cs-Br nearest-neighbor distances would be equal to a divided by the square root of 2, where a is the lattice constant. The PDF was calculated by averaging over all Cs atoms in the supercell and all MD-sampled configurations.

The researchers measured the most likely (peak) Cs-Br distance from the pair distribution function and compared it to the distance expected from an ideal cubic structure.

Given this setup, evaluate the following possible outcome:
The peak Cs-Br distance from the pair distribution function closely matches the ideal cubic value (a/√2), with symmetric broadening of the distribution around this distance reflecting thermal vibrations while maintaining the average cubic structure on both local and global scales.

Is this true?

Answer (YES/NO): NO